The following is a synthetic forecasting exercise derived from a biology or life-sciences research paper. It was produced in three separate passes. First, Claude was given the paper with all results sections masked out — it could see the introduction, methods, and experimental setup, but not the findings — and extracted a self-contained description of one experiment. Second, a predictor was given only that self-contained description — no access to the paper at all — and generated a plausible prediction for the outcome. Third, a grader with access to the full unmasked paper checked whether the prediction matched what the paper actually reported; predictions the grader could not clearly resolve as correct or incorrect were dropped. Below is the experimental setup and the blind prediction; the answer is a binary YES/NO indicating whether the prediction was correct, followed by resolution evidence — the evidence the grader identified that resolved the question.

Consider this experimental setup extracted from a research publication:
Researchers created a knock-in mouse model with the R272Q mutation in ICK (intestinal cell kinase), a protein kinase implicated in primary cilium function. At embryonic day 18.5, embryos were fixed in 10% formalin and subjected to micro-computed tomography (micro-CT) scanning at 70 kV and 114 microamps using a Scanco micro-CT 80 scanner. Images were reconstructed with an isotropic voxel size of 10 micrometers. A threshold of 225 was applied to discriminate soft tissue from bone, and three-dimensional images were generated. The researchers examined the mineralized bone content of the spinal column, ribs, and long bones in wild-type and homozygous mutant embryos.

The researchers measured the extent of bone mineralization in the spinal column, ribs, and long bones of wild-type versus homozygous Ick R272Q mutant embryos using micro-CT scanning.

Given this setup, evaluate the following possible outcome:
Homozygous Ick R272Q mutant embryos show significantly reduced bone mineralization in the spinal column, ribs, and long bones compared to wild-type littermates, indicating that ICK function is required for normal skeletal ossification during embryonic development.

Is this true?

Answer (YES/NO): YES